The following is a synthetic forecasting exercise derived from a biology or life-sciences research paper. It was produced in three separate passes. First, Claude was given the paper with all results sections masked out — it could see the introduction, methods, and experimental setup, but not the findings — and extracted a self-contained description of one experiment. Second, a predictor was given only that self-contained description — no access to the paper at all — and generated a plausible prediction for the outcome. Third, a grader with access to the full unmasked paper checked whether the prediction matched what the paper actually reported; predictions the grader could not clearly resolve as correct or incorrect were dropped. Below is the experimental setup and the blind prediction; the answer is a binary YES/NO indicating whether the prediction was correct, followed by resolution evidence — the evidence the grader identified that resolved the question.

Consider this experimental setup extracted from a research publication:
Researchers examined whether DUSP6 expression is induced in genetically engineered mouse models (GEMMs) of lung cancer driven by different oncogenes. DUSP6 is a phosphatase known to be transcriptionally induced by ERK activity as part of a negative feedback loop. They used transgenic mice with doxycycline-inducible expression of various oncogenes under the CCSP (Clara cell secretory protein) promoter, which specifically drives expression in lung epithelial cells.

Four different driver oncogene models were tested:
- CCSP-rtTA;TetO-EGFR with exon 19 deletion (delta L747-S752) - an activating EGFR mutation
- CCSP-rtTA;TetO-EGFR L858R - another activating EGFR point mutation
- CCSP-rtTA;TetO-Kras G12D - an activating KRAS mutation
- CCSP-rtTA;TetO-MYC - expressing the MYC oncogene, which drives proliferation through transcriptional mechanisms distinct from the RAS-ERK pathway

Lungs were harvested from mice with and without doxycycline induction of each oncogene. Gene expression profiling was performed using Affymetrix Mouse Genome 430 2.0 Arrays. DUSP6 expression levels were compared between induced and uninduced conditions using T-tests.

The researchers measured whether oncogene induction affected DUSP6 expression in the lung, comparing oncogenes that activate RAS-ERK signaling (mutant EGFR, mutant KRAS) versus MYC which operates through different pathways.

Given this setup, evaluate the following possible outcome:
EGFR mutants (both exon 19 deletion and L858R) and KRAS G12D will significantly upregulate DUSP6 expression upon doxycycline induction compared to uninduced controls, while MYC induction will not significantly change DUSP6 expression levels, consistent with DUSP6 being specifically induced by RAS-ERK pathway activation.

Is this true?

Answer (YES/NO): YES